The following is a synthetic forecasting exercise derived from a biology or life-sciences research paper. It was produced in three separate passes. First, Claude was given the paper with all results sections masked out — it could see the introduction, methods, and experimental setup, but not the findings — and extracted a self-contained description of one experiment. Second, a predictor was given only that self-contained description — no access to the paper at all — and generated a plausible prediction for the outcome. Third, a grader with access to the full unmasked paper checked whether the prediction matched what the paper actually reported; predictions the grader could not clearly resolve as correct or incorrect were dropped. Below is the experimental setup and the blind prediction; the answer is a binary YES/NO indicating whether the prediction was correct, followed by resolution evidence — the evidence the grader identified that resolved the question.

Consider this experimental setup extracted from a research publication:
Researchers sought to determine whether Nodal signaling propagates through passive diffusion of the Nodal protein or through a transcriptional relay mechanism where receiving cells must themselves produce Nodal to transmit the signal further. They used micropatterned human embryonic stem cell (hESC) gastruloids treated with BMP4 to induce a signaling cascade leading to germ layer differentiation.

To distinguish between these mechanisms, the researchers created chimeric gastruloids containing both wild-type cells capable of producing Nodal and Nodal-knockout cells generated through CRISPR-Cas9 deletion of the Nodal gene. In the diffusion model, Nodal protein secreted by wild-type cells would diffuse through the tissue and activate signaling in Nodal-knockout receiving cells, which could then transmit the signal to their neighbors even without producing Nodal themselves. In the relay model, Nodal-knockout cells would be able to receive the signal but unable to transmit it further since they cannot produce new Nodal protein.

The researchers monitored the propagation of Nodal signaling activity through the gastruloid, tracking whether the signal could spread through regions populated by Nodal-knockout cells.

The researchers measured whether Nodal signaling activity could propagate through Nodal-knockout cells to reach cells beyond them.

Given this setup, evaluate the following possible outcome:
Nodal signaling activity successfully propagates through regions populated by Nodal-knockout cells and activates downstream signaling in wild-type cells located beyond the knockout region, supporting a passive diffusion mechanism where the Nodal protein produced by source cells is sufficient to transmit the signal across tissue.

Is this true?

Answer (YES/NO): NO